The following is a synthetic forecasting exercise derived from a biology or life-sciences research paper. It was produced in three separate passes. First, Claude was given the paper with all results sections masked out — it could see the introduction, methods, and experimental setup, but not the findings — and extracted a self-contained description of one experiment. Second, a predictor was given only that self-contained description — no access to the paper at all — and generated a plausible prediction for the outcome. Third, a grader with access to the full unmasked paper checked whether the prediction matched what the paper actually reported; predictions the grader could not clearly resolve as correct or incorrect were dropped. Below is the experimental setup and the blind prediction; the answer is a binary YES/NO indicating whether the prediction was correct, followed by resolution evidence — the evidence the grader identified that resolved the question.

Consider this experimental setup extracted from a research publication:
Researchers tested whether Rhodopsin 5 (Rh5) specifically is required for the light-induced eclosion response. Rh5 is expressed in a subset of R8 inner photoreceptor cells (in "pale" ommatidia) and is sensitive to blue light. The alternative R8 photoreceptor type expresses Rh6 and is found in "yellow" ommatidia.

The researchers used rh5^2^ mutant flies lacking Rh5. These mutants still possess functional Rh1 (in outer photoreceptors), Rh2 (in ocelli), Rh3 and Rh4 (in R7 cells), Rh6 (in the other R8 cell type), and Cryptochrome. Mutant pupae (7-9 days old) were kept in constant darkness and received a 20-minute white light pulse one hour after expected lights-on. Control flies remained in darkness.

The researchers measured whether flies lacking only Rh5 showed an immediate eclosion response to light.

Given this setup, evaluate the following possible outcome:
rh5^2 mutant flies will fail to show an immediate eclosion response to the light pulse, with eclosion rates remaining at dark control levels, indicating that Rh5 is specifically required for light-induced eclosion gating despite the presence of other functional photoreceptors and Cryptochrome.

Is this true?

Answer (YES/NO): YES